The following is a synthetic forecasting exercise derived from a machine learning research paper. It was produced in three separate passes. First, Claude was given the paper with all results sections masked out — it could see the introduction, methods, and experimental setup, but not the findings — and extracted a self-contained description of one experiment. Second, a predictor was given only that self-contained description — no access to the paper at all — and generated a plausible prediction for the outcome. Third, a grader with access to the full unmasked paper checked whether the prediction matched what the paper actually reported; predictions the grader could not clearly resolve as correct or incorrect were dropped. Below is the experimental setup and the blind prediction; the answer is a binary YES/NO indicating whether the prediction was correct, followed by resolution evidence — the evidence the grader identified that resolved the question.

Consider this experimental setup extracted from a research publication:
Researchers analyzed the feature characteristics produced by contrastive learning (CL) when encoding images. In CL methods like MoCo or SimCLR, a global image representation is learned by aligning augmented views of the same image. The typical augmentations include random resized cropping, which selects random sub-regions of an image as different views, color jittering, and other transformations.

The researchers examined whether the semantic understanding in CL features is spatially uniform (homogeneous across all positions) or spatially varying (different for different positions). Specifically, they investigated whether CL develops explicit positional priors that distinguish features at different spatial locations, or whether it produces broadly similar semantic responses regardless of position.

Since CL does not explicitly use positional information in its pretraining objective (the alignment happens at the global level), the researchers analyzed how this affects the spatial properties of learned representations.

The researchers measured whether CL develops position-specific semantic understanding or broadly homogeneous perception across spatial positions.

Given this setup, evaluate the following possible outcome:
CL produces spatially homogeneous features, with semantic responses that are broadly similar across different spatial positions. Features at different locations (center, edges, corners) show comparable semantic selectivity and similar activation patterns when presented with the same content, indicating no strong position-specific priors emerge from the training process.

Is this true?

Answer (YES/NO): YES